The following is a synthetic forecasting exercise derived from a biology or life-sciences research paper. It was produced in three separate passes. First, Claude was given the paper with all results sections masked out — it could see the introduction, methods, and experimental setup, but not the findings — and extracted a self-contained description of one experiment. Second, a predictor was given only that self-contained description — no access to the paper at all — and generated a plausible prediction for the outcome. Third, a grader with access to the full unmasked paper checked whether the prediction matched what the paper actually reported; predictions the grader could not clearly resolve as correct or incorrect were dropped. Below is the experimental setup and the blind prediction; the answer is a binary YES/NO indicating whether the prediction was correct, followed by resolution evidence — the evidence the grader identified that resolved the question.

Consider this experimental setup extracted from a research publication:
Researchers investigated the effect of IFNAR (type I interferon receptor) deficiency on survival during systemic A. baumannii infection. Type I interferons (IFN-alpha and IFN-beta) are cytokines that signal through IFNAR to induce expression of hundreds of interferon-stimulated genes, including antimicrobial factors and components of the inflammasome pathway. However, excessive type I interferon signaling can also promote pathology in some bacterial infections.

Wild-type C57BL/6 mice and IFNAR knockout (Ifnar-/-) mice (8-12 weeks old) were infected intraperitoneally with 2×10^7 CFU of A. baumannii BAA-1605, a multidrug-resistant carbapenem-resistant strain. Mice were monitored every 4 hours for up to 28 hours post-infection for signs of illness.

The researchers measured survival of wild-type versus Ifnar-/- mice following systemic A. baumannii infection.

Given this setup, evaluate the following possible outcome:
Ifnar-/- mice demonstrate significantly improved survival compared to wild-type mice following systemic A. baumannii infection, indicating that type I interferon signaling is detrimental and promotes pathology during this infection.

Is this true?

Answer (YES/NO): YES